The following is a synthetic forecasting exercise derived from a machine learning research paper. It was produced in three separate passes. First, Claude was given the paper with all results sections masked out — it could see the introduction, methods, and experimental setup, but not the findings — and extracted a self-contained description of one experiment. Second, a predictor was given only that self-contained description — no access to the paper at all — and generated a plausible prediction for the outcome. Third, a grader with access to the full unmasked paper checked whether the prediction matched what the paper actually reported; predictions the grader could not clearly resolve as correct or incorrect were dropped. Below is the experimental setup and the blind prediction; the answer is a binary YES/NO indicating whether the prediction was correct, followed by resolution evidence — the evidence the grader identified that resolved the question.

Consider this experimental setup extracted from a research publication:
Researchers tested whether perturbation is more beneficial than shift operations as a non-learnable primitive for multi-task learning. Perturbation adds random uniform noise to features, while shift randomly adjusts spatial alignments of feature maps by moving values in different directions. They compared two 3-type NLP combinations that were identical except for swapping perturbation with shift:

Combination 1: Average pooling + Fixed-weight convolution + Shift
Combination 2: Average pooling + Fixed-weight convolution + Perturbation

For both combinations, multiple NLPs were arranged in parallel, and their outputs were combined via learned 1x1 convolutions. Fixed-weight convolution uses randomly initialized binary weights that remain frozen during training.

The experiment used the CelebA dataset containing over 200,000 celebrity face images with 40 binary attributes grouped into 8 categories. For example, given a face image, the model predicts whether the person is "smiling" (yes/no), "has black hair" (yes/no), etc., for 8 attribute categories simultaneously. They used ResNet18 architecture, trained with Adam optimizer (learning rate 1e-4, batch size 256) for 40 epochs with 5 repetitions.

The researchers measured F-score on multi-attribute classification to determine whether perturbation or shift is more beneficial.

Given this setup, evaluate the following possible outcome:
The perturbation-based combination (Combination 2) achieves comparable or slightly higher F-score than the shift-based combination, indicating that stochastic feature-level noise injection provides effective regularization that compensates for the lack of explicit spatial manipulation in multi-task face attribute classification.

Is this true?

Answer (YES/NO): NO